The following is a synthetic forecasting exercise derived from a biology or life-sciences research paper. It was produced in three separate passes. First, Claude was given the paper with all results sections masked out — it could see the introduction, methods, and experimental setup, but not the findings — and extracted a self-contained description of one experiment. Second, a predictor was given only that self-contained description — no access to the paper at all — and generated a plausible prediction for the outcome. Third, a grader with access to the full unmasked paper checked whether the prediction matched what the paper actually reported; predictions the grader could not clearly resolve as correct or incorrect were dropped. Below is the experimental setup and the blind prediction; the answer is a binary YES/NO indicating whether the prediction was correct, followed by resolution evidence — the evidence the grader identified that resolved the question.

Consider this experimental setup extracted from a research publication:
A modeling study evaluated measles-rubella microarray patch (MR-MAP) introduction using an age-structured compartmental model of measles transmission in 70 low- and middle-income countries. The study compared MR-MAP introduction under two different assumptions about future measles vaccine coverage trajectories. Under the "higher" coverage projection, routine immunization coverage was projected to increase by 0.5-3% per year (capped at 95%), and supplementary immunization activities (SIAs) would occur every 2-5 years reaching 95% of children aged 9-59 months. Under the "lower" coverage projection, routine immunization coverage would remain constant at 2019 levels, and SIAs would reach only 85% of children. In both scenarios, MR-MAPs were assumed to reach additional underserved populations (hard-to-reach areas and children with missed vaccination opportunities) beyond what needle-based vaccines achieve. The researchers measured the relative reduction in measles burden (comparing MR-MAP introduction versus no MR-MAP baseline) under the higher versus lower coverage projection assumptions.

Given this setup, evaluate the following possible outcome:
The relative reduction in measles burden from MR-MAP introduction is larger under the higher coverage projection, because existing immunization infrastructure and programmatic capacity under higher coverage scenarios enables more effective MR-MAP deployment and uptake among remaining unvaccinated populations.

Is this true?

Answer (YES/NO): NO